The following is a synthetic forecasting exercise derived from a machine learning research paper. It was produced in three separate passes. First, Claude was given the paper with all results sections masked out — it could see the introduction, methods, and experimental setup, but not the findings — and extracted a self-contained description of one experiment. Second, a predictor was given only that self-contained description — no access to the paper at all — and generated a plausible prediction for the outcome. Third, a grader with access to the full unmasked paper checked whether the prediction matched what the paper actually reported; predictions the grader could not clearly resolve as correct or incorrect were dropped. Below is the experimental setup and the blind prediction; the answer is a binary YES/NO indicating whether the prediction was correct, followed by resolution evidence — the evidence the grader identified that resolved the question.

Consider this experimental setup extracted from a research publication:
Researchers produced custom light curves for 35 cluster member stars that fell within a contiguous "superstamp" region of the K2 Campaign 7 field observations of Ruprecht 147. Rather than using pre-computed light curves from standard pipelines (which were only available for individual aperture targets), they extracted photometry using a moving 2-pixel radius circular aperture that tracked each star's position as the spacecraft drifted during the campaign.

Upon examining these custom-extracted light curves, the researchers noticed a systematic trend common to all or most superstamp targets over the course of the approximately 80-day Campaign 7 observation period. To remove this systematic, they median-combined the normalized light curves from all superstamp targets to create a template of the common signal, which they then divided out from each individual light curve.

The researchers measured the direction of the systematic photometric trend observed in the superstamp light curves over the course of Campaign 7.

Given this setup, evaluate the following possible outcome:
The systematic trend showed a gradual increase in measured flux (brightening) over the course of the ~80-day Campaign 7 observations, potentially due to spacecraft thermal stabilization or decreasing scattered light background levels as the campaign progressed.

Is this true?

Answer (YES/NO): YES